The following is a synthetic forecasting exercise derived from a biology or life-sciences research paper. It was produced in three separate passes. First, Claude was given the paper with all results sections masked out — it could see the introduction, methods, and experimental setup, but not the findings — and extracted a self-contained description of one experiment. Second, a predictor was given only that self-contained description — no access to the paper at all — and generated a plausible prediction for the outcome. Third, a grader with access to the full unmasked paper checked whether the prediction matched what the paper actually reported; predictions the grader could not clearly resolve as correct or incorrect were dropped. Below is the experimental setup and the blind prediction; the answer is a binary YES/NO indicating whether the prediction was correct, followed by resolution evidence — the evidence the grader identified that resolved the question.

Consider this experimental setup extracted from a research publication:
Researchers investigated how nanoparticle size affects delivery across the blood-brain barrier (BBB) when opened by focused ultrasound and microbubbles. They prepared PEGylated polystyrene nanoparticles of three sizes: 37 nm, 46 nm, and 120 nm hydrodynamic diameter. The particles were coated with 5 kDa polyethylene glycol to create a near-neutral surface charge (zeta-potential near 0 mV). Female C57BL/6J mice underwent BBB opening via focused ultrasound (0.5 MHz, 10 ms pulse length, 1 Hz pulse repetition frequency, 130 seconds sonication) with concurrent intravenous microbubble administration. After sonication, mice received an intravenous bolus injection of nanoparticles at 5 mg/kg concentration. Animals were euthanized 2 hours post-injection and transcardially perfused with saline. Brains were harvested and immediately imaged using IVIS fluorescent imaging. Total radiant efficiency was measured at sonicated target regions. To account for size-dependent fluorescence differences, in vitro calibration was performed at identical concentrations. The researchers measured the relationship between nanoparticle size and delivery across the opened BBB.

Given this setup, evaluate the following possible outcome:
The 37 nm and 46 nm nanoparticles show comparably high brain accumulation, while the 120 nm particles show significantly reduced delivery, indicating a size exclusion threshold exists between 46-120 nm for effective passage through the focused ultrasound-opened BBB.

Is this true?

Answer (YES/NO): NO